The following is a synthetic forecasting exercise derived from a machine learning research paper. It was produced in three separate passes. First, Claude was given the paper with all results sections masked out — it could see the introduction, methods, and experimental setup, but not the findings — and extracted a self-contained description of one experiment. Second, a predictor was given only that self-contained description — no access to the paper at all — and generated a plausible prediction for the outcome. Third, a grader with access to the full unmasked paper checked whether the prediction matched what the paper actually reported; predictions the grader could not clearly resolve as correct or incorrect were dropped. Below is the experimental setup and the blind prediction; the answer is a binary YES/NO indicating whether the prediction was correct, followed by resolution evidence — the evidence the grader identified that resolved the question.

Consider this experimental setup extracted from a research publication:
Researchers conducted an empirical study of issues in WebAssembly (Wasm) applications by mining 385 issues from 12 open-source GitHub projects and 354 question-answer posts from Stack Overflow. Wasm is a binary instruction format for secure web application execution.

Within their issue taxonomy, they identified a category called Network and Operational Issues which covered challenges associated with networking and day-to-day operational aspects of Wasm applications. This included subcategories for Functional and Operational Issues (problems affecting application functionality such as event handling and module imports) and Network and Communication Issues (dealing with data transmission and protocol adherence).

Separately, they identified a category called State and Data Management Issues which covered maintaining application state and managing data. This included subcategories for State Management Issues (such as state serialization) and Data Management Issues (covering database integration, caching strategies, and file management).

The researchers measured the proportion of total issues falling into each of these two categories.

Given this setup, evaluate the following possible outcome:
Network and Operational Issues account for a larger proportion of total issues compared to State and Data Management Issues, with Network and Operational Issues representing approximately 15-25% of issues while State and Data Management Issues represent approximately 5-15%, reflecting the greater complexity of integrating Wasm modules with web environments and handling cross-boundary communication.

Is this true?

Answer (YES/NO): NO